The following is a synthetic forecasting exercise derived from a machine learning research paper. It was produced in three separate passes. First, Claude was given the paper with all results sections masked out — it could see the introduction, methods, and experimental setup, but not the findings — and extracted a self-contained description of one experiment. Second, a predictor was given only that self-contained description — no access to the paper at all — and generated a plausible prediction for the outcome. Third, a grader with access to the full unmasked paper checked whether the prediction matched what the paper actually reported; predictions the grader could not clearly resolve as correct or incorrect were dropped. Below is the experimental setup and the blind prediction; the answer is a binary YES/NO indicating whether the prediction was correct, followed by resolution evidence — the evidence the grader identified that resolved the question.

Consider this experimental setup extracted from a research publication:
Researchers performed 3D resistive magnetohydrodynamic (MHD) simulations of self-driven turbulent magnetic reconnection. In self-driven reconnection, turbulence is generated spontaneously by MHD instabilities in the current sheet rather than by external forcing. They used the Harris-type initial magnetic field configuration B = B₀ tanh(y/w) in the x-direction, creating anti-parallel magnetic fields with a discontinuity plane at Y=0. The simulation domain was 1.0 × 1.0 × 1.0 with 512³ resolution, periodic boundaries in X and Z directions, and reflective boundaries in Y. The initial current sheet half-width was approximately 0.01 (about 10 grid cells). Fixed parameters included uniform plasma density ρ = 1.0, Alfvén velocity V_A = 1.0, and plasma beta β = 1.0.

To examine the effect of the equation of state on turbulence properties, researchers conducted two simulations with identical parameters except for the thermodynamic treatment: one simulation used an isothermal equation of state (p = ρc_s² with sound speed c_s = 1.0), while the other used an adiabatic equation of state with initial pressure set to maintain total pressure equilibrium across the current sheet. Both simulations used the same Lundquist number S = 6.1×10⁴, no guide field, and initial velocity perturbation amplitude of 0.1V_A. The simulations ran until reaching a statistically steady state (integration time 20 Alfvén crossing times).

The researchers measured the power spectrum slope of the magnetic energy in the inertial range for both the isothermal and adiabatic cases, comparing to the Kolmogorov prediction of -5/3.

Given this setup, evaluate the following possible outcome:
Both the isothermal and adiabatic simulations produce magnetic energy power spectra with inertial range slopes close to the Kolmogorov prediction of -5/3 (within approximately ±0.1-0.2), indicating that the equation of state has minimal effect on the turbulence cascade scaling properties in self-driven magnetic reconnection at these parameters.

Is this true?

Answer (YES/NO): NO